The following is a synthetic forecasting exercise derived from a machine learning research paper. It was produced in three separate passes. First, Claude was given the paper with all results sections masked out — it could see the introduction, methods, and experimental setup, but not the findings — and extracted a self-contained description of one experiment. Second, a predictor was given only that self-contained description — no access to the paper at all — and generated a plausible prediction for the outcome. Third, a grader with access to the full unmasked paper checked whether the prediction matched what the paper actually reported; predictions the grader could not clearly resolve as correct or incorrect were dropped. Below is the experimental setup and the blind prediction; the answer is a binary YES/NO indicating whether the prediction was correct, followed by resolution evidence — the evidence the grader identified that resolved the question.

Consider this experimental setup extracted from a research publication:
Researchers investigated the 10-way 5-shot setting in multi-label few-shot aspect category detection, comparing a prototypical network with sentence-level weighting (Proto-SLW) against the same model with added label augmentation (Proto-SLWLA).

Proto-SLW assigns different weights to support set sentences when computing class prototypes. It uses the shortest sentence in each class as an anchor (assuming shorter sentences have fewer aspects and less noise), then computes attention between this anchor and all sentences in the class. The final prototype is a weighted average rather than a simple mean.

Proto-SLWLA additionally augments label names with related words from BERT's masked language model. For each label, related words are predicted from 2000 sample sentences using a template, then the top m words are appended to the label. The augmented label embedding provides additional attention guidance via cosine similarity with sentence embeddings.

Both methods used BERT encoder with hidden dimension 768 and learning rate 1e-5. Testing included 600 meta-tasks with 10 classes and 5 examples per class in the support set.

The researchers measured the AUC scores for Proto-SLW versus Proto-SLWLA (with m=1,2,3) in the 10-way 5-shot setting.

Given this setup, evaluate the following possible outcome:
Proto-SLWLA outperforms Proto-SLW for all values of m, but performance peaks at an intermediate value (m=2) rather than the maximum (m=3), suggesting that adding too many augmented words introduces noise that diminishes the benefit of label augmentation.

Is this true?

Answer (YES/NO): NO